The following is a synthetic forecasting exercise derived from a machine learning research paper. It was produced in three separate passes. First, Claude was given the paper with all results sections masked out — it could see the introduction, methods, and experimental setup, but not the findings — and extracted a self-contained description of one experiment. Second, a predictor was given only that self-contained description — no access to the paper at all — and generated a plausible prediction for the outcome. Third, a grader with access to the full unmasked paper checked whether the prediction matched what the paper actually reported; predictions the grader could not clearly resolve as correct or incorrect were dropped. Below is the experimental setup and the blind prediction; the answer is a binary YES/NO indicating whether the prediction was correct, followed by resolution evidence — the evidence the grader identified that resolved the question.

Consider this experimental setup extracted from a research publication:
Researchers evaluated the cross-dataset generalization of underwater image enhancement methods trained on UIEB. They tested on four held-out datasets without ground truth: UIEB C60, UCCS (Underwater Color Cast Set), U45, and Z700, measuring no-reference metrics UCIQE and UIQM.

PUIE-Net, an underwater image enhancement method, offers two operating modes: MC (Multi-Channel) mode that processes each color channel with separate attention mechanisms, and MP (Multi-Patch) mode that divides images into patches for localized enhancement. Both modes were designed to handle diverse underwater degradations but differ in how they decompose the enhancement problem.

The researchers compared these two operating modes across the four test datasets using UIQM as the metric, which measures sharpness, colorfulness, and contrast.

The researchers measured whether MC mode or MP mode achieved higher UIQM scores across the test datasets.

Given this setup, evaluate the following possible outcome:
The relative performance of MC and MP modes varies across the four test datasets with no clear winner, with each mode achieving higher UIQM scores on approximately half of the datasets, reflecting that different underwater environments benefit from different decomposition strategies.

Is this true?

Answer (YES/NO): NO